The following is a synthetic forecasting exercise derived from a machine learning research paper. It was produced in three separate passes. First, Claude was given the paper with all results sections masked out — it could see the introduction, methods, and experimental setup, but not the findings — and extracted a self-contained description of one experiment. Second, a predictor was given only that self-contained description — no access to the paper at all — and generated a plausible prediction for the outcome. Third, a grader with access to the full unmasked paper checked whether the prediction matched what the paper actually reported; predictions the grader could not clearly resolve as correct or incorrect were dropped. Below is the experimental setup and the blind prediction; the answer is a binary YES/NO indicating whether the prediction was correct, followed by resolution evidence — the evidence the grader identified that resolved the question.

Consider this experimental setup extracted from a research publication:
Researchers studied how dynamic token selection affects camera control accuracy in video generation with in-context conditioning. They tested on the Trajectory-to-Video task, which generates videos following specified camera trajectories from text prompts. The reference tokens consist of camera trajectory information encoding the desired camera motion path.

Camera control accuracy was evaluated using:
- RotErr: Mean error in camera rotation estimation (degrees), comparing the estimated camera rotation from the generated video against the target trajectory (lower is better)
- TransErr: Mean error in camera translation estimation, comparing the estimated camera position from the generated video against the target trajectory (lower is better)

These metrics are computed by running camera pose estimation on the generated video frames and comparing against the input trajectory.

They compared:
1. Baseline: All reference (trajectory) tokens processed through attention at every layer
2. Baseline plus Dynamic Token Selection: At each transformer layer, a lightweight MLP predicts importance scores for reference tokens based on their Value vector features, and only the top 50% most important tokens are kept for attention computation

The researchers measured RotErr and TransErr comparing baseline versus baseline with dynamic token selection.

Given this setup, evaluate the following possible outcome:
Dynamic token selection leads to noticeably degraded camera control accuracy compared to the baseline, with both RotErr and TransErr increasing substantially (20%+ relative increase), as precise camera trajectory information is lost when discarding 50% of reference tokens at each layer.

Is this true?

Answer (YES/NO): NO